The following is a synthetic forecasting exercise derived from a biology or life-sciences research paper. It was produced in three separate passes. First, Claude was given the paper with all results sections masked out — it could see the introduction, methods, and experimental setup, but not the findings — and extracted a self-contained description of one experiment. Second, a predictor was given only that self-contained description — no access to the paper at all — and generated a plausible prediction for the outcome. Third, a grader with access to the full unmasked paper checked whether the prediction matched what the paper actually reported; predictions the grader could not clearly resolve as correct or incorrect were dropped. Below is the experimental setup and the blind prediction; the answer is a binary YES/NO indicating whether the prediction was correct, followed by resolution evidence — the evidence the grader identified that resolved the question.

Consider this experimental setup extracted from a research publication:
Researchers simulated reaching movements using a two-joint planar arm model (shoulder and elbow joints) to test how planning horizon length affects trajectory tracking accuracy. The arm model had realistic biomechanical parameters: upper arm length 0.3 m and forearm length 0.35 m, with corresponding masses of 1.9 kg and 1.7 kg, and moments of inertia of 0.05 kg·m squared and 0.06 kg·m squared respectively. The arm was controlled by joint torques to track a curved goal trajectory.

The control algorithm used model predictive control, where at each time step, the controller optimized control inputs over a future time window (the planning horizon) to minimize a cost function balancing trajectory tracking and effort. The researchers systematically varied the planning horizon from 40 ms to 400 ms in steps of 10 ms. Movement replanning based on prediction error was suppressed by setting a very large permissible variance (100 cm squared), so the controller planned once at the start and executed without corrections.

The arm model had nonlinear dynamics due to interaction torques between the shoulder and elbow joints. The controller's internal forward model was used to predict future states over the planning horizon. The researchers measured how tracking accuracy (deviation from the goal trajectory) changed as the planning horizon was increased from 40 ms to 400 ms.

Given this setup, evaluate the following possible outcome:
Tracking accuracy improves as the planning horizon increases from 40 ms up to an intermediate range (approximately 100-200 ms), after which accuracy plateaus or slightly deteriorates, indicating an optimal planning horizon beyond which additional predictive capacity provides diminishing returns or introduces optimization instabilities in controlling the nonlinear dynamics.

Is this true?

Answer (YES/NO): NO